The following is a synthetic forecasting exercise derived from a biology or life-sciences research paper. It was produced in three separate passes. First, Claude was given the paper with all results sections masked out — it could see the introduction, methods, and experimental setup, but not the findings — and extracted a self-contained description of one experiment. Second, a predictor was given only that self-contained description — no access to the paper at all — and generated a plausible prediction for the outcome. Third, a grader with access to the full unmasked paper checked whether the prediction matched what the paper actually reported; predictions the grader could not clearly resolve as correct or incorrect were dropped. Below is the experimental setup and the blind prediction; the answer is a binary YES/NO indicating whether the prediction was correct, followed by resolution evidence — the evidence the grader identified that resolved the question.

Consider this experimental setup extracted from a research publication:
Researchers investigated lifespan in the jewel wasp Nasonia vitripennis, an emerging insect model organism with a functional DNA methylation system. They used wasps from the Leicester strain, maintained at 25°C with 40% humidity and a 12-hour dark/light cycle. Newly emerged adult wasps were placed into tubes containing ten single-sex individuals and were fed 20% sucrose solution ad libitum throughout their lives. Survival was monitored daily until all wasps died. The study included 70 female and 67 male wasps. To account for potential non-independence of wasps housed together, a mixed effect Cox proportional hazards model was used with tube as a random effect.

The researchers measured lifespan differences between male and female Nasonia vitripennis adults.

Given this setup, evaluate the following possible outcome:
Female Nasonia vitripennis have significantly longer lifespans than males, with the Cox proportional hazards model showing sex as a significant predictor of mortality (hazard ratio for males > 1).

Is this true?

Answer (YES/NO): NO